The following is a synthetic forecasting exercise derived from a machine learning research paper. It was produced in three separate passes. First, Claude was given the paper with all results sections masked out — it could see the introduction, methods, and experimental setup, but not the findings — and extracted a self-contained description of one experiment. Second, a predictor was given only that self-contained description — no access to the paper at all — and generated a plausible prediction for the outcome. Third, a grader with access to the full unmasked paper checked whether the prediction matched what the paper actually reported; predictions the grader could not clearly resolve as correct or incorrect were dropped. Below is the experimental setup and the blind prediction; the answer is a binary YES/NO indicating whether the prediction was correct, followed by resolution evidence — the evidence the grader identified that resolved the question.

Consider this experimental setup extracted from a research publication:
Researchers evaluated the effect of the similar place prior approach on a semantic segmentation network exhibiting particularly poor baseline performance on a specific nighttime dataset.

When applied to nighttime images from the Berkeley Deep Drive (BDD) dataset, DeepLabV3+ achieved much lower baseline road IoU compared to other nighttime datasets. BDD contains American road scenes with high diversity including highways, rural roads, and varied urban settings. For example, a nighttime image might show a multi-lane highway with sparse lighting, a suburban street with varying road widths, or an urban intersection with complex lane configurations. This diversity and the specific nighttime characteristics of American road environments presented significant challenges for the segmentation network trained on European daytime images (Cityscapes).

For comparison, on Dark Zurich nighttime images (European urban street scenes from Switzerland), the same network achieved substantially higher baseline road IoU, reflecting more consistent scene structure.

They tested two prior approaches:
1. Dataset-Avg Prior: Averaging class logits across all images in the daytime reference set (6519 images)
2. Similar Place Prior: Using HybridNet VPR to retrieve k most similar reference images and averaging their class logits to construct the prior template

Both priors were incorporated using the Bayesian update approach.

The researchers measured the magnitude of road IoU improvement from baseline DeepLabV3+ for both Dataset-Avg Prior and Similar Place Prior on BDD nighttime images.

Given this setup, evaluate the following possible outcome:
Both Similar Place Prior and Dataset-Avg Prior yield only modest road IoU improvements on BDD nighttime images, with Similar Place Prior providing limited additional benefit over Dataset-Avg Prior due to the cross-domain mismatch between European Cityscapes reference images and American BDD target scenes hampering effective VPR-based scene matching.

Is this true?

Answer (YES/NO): NO